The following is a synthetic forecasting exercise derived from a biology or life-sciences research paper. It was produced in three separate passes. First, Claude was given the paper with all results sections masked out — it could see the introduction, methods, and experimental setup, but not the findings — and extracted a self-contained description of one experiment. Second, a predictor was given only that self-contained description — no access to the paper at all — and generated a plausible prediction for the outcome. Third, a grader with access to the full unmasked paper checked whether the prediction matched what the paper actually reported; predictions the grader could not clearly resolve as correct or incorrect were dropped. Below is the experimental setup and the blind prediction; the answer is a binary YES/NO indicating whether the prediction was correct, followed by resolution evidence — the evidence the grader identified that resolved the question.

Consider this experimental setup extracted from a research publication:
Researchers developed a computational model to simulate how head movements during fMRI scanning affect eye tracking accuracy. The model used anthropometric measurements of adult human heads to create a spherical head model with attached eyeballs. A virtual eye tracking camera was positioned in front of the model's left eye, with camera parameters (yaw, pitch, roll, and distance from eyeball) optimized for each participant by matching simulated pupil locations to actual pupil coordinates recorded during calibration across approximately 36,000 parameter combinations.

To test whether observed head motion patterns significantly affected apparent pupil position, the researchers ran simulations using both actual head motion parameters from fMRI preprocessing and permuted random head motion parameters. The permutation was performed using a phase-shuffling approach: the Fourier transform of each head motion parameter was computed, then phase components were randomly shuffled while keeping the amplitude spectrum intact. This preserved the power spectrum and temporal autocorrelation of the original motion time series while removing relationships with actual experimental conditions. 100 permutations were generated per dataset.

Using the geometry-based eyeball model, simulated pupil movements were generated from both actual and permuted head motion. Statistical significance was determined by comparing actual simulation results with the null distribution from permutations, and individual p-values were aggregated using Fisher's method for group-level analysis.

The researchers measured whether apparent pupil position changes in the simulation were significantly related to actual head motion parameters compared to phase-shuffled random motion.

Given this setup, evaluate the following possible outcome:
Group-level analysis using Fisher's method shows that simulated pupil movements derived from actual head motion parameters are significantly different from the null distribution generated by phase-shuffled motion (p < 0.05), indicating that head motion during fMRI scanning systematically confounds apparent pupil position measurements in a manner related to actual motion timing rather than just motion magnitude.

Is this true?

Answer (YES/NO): YES